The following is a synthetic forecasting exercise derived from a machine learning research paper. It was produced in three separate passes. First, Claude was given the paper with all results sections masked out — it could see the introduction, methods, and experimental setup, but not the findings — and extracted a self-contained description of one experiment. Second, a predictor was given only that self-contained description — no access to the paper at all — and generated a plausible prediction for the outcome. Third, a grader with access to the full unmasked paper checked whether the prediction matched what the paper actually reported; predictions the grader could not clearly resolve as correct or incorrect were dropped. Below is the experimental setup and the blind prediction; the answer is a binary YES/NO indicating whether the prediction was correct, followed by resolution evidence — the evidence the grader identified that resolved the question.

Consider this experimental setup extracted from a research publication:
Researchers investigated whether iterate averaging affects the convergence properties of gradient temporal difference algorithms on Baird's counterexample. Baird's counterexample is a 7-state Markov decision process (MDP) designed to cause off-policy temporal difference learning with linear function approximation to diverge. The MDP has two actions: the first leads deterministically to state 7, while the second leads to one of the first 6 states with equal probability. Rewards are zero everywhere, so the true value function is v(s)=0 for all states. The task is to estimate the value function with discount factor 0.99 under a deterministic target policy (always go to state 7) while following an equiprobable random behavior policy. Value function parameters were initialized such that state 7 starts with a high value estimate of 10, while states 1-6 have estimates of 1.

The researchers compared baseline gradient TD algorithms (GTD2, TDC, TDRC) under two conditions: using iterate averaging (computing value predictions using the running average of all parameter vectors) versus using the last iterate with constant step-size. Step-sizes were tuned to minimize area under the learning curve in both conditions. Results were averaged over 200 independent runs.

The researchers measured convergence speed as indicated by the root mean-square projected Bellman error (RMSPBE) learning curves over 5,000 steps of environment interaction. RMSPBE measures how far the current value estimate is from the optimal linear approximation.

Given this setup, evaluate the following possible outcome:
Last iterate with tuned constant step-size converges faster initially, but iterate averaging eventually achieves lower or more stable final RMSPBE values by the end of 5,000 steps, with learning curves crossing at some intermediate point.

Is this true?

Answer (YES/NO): NO